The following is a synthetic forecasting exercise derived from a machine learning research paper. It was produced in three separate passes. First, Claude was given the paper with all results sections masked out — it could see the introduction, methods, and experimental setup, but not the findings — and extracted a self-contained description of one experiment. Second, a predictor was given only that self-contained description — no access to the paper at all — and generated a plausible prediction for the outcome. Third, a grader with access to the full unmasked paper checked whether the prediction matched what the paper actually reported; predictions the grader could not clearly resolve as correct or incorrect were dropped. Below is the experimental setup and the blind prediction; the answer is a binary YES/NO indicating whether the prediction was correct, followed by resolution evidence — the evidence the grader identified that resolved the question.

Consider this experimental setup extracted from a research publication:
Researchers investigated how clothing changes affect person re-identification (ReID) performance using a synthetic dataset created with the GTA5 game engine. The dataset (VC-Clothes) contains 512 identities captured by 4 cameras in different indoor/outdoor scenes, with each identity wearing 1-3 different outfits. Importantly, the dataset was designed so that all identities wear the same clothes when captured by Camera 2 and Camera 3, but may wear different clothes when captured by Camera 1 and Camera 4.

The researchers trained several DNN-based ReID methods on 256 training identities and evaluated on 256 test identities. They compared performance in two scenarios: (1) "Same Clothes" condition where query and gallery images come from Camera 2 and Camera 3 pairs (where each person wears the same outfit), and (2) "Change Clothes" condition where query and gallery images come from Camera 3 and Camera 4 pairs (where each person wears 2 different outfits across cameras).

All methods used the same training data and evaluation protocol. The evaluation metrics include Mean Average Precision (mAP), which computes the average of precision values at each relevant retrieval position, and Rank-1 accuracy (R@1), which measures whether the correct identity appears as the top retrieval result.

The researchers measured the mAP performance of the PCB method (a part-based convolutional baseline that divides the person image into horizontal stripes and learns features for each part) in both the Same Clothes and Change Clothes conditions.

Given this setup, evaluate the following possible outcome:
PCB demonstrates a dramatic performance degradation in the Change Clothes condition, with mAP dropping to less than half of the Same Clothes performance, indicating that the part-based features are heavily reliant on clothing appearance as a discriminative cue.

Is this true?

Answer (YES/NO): NO